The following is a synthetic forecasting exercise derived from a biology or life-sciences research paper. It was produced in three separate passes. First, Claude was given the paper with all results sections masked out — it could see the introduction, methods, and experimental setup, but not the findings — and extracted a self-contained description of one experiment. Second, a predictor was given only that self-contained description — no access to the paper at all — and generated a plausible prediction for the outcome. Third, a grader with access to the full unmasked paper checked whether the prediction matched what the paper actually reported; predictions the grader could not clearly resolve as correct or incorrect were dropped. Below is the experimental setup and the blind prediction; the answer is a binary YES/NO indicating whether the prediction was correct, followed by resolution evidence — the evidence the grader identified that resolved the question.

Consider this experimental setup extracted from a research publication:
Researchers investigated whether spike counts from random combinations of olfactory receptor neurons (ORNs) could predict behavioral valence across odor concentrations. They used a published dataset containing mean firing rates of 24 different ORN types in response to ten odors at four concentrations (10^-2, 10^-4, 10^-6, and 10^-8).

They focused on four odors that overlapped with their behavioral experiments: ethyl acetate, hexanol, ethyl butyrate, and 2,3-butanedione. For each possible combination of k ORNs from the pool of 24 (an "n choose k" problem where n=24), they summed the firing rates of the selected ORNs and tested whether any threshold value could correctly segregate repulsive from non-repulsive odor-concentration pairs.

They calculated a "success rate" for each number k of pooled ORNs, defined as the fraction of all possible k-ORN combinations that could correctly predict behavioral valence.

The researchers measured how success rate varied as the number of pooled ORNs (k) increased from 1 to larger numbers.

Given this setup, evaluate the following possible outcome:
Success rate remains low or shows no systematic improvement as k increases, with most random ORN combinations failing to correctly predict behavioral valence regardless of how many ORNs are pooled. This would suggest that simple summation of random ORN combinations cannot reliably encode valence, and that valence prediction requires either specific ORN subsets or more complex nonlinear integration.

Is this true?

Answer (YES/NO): NO